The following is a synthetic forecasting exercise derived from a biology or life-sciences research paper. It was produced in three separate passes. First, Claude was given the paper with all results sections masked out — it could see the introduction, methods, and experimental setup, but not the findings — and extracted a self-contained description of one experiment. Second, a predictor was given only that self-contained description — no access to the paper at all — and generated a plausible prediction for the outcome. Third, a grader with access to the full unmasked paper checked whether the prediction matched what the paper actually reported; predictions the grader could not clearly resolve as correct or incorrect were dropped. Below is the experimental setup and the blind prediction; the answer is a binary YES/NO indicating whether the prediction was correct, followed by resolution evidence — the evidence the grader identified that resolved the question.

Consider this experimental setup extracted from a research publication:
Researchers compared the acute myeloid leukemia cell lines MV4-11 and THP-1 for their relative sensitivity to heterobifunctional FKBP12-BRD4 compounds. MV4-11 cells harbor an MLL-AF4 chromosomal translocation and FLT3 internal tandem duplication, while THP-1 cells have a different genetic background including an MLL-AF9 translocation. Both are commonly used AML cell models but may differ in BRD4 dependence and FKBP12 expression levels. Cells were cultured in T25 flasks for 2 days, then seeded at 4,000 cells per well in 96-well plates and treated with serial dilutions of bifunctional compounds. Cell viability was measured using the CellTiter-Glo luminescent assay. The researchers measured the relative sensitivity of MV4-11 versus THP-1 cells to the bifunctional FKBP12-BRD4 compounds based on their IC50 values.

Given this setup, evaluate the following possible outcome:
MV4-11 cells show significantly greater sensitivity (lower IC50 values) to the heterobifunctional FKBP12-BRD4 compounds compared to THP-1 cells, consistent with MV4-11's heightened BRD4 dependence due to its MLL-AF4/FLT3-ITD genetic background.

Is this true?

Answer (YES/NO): NO